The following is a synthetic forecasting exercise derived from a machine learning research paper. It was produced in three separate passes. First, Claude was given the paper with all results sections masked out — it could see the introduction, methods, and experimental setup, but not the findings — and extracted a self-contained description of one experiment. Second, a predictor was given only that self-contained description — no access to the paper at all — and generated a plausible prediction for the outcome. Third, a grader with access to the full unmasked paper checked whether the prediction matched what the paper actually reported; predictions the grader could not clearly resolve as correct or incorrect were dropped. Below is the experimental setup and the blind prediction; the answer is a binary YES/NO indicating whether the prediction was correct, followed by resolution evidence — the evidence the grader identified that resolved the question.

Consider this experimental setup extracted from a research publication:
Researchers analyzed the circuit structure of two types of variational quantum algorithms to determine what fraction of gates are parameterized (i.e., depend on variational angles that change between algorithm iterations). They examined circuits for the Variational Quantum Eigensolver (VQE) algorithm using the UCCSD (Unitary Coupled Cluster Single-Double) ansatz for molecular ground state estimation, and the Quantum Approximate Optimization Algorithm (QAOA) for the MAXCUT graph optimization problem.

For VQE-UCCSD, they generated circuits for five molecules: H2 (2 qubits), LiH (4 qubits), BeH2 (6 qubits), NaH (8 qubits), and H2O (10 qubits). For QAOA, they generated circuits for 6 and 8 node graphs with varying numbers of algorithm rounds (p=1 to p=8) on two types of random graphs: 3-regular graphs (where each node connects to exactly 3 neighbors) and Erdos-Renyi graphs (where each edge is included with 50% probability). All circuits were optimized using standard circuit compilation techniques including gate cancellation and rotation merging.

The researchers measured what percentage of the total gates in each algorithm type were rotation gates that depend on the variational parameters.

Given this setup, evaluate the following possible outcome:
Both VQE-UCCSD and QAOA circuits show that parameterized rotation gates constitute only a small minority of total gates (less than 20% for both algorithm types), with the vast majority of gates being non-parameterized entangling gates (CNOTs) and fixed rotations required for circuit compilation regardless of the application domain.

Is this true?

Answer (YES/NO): NO